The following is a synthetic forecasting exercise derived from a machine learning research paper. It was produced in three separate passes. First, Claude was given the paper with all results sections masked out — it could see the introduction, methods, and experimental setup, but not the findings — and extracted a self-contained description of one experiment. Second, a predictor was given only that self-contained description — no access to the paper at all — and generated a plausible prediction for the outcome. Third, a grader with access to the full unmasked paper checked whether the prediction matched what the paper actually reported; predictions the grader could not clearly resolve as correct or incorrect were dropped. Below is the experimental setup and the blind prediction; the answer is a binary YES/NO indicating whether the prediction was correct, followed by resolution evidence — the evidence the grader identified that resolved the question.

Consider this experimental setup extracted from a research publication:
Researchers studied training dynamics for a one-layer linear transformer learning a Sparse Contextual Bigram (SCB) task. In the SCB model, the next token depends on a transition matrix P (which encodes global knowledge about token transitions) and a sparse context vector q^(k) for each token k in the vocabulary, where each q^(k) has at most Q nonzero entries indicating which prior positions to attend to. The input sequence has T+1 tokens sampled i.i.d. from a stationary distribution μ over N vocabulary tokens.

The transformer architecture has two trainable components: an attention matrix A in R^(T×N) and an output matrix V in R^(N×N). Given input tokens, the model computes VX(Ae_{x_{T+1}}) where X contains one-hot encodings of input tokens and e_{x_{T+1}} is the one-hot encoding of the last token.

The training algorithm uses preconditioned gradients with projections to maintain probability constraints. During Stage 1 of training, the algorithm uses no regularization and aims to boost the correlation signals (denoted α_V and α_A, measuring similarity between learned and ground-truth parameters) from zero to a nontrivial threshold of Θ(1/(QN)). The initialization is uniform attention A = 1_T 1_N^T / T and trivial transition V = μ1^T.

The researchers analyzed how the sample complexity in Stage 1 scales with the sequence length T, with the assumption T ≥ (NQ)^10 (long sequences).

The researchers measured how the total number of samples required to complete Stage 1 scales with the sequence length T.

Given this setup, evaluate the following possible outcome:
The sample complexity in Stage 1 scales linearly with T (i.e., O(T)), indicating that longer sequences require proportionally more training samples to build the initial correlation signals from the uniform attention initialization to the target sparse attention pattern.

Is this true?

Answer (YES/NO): NO